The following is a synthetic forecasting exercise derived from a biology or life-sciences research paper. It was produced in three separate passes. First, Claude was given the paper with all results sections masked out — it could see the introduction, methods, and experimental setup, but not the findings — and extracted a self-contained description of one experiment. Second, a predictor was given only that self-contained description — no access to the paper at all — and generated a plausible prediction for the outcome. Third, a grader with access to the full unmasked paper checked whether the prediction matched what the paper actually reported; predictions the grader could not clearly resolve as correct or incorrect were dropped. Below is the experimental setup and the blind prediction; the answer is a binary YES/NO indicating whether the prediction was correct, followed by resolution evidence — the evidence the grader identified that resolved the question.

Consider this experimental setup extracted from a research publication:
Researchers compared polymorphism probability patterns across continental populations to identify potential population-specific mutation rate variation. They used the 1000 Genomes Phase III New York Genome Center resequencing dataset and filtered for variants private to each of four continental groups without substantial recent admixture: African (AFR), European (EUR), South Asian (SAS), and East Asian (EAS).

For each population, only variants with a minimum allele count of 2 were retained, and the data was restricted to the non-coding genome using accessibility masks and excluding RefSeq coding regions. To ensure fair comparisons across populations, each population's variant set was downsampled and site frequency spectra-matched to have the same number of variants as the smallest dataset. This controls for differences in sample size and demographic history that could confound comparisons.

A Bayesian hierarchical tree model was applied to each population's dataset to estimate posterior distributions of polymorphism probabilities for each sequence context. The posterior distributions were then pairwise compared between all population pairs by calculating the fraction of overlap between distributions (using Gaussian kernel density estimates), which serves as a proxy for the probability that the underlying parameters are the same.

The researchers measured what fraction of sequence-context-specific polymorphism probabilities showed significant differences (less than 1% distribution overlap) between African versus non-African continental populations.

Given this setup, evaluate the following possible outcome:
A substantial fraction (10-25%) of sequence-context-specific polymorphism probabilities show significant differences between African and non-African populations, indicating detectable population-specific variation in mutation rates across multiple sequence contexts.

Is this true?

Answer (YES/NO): NO